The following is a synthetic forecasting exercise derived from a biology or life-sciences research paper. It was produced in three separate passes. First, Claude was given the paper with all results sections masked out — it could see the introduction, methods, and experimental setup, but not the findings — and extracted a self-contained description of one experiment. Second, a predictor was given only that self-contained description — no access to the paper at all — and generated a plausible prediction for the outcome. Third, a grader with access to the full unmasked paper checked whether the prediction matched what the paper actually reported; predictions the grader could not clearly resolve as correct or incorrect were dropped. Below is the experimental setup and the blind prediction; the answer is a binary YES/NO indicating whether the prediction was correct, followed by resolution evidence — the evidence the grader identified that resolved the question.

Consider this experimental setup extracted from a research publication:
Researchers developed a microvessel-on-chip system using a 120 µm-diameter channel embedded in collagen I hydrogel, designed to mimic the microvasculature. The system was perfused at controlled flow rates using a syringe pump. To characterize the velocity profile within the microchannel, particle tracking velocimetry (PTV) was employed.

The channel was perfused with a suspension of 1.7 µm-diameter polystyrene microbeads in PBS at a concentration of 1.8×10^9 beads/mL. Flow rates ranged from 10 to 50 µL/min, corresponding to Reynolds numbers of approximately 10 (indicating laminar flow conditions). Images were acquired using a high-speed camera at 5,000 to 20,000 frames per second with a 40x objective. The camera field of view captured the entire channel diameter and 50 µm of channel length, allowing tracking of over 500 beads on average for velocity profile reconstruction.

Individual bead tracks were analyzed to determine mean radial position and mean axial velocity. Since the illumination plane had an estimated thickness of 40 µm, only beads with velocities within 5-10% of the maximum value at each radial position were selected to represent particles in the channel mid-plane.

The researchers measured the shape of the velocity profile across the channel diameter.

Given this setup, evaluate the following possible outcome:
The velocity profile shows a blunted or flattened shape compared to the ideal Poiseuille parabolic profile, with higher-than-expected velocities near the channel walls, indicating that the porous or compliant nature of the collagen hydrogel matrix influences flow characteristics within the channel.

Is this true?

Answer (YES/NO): NO